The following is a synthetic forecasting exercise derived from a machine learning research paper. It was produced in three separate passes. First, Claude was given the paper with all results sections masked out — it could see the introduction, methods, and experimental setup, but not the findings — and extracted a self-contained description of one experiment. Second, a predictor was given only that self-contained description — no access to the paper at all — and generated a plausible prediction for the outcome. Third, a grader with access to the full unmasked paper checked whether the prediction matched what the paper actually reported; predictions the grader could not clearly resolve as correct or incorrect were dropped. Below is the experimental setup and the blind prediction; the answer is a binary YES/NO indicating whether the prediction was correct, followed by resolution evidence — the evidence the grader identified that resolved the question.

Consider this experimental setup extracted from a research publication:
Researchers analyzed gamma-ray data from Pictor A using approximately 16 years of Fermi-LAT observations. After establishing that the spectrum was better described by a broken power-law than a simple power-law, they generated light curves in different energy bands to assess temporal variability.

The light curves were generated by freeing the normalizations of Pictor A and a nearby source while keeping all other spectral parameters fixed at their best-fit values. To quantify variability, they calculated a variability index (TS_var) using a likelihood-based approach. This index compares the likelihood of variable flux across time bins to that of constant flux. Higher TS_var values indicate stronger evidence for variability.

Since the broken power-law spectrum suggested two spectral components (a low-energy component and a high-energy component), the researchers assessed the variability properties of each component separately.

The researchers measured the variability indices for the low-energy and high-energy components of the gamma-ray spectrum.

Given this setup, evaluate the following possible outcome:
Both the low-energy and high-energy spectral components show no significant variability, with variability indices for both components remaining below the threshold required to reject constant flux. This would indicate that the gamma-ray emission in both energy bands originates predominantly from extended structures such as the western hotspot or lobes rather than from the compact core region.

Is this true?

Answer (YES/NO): NO